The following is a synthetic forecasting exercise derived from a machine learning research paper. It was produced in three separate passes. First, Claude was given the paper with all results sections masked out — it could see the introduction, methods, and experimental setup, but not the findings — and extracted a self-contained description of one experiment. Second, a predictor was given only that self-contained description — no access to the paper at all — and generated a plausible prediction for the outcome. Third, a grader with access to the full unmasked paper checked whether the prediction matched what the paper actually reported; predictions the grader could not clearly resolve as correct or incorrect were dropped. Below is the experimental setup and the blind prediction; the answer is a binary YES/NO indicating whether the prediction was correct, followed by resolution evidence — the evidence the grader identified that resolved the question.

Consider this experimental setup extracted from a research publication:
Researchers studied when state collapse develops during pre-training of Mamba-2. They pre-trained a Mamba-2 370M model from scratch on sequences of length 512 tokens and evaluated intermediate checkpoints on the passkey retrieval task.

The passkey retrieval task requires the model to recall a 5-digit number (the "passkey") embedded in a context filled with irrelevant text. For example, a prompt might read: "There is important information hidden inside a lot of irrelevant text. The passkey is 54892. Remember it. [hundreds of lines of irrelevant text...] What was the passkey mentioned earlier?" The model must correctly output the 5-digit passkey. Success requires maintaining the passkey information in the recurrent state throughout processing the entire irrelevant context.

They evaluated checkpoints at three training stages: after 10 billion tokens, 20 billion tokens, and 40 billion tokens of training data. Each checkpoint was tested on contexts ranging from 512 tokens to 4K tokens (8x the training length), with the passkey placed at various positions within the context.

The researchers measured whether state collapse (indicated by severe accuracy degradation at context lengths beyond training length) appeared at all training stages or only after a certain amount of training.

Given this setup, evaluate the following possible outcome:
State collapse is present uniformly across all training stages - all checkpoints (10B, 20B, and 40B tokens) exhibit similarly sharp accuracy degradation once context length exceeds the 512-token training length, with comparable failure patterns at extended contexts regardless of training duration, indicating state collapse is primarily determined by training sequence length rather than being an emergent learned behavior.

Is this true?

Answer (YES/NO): NO